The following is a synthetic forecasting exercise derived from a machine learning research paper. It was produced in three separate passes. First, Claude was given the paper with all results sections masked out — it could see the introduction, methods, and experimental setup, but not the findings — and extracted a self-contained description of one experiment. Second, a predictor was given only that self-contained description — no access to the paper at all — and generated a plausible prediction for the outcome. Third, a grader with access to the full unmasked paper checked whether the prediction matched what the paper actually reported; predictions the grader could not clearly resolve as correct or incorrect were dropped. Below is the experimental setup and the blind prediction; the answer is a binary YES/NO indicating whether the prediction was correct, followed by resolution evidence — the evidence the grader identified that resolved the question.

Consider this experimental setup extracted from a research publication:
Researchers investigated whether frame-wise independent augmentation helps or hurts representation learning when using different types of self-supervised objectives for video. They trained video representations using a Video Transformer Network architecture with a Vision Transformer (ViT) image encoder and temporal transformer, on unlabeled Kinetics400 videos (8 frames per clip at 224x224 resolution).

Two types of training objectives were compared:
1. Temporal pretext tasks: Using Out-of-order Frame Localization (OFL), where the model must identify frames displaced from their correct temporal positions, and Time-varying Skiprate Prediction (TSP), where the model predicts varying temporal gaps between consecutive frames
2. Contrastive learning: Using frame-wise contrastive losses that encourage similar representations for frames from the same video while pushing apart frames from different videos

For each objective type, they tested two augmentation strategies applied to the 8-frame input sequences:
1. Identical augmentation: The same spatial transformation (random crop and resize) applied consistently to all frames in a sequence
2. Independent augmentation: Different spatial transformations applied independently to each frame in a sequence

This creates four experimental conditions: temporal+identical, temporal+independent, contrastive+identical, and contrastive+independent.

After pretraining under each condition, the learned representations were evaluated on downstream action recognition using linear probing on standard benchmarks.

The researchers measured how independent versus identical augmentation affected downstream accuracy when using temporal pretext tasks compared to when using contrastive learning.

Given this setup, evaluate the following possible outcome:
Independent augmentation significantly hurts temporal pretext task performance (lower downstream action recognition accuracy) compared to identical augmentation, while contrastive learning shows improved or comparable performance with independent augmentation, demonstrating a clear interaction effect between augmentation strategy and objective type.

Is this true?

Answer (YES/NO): NO